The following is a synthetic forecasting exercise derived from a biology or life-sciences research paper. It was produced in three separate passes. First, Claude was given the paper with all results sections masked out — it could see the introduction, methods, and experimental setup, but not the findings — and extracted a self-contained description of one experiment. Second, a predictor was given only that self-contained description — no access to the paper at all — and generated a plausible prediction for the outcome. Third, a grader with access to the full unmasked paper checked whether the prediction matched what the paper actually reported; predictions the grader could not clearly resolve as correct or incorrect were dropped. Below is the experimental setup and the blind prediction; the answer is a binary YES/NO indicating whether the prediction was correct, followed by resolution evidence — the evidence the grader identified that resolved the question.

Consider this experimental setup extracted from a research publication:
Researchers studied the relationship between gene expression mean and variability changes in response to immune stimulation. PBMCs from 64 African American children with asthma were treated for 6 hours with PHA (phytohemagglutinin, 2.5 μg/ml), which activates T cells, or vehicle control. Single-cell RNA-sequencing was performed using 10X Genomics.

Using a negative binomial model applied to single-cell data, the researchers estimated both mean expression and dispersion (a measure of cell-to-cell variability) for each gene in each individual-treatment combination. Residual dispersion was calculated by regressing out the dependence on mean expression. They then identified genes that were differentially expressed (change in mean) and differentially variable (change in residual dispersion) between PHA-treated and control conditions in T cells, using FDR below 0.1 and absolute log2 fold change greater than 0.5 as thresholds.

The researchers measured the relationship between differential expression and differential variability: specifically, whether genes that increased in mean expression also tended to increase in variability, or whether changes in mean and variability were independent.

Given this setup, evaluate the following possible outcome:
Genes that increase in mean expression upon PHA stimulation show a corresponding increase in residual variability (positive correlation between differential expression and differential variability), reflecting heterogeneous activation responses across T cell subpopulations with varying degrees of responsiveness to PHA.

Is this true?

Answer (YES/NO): NO